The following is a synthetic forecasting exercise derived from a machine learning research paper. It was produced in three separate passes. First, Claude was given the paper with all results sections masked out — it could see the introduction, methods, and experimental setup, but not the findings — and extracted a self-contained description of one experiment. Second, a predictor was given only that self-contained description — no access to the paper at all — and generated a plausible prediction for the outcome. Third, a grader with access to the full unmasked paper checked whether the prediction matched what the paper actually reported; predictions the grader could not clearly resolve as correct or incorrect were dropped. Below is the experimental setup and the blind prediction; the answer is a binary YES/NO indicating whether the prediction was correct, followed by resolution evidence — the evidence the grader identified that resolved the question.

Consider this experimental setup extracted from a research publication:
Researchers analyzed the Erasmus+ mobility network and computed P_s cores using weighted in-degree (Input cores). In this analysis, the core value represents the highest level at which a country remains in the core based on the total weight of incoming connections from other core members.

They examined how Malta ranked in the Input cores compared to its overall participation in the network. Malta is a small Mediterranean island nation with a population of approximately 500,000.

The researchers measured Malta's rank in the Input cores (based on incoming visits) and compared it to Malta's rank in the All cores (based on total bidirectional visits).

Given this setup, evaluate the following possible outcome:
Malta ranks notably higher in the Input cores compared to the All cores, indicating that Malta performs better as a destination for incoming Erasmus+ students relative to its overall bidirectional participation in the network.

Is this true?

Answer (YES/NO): YES